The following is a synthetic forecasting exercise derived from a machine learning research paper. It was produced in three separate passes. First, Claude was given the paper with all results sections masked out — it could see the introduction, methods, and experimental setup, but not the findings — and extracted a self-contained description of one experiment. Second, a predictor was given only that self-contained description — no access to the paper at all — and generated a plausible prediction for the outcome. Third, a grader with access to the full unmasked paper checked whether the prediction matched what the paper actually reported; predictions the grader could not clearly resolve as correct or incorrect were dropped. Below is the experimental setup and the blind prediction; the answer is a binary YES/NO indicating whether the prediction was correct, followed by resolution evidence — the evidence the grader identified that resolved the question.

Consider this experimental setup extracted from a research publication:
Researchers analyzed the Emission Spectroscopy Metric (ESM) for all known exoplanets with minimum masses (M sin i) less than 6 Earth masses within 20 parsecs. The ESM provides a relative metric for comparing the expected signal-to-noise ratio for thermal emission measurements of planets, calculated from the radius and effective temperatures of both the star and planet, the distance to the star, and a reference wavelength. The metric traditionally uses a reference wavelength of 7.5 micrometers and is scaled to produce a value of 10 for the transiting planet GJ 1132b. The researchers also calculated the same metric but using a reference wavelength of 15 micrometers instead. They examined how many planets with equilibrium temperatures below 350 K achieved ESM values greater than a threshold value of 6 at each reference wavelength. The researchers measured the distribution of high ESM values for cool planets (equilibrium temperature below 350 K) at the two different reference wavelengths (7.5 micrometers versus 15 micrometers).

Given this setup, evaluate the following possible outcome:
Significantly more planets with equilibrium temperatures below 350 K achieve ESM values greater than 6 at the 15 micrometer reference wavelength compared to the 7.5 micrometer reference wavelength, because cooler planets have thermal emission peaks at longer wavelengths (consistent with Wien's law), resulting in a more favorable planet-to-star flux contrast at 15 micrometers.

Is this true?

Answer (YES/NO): YES